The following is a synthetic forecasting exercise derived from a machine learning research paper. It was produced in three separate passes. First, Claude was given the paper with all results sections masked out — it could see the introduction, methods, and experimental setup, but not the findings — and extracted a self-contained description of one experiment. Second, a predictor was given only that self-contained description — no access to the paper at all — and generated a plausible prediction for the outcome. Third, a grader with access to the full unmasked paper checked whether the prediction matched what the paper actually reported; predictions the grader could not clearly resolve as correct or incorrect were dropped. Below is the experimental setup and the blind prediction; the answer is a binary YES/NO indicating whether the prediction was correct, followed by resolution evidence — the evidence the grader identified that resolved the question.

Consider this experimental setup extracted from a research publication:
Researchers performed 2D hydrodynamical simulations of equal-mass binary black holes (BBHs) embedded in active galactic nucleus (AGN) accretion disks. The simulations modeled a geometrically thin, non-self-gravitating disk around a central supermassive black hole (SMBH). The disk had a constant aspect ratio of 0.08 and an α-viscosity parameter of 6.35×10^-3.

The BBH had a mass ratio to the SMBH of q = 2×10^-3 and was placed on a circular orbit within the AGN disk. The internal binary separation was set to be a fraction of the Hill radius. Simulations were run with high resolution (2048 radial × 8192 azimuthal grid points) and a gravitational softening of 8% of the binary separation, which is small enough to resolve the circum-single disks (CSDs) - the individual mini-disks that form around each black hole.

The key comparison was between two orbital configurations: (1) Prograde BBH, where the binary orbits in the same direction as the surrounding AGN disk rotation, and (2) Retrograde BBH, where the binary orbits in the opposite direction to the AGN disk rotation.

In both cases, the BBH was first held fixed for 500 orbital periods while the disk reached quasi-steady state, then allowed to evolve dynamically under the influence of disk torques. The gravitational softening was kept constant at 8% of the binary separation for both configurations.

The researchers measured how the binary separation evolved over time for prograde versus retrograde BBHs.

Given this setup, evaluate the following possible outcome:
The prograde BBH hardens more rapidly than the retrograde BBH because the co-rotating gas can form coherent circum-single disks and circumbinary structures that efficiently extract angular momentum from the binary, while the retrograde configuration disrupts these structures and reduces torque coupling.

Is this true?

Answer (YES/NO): NO